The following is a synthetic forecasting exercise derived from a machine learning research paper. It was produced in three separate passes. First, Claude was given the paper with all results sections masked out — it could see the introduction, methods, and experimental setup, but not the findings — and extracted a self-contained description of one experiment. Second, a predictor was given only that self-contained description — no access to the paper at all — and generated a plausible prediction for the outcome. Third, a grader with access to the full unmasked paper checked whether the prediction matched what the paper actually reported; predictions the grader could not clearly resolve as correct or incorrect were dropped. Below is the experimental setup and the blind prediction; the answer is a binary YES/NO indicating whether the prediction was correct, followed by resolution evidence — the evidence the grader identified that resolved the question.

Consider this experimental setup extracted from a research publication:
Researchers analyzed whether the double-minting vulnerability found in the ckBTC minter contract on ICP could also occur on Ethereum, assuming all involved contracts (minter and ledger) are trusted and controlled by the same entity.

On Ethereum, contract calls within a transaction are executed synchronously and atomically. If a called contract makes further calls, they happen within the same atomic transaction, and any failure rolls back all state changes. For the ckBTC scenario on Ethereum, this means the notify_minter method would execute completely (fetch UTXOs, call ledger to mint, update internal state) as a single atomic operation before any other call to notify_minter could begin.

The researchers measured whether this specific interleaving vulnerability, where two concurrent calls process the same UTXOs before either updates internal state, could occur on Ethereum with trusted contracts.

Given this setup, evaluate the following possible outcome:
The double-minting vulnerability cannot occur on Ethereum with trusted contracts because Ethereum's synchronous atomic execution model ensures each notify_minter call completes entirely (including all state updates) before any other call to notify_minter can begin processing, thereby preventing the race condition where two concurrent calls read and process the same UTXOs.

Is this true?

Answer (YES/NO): YES